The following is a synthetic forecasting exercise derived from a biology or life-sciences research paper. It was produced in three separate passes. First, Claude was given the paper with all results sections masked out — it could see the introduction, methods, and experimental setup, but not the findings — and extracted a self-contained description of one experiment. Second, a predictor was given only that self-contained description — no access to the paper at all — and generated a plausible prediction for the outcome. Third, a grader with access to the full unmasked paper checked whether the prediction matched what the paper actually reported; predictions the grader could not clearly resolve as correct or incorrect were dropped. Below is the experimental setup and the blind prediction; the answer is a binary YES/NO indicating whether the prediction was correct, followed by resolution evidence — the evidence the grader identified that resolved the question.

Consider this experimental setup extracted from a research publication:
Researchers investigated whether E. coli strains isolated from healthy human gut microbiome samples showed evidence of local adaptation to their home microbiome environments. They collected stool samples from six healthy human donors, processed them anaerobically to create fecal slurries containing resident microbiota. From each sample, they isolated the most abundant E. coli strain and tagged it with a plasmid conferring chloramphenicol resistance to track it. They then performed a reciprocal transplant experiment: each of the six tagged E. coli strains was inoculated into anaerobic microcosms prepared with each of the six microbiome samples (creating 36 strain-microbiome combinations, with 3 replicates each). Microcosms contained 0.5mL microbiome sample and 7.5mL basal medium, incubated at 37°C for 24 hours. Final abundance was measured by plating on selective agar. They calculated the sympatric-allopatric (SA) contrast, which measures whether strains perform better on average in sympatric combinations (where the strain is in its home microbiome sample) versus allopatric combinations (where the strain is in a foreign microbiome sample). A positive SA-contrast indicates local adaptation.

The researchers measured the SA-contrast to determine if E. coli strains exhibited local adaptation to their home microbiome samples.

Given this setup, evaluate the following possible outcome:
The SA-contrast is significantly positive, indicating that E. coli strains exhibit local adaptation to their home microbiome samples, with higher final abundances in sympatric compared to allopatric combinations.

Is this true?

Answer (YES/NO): NO